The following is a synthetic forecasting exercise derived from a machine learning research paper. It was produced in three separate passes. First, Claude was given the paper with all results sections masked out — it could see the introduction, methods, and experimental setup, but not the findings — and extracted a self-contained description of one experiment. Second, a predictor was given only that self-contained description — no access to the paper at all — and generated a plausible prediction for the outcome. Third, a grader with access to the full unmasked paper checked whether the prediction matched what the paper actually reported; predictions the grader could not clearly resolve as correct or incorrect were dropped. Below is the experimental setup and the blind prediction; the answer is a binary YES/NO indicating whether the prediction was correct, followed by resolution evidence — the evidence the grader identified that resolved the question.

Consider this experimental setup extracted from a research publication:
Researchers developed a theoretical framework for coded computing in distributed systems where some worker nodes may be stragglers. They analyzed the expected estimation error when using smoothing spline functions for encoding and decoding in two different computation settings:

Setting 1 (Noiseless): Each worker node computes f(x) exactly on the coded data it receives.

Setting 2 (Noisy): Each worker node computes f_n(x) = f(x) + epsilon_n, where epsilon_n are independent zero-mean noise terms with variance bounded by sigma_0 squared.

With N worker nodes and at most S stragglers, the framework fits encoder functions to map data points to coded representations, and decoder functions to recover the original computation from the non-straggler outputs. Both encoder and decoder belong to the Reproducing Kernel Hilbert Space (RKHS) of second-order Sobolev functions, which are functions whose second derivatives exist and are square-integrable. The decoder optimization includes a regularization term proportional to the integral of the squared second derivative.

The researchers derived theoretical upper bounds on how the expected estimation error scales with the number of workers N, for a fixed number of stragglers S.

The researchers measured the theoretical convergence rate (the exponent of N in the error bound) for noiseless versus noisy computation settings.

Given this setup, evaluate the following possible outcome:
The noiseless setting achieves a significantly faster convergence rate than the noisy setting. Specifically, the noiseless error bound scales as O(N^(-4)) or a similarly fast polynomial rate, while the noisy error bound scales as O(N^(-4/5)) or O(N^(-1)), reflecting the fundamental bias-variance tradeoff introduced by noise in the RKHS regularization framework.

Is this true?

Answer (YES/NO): NO